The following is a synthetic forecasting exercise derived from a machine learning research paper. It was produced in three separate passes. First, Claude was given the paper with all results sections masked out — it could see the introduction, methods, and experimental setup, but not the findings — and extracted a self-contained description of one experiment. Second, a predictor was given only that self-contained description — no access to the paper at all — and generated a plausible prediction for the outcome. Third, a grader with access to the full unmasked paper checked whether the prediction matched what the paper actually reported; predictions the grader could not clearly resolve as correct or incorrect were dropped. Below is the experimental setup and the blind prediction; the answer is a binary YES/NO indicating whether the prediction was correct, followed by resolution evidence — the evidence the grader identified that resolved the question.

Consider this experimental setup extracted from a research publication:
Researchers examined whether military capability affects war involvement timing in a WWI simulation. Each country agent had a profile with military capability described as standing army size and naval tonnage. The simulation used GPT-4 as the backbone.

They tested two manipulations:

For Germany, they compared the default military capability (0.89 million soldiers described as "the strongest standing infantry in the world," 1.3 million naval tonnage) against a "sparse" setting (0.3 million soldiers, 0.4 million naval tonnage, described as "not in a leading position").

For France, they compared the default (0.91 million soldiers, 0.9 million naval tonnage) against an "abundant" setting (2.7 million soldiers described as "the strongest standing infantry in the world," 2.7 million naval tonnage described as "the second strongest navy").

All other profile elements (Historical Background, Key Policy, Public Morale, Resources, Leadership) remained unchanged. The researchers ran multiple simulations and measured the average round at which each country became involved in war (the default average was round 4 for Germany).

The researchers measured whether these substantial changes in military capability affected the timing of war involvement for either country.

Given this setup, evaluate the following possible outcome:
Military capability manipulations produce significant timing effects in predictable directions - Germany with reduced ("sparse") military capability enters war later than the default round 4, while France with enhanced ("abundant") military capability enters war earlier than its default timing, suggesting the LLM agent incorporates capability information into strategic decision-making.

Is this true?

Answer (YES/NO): NO